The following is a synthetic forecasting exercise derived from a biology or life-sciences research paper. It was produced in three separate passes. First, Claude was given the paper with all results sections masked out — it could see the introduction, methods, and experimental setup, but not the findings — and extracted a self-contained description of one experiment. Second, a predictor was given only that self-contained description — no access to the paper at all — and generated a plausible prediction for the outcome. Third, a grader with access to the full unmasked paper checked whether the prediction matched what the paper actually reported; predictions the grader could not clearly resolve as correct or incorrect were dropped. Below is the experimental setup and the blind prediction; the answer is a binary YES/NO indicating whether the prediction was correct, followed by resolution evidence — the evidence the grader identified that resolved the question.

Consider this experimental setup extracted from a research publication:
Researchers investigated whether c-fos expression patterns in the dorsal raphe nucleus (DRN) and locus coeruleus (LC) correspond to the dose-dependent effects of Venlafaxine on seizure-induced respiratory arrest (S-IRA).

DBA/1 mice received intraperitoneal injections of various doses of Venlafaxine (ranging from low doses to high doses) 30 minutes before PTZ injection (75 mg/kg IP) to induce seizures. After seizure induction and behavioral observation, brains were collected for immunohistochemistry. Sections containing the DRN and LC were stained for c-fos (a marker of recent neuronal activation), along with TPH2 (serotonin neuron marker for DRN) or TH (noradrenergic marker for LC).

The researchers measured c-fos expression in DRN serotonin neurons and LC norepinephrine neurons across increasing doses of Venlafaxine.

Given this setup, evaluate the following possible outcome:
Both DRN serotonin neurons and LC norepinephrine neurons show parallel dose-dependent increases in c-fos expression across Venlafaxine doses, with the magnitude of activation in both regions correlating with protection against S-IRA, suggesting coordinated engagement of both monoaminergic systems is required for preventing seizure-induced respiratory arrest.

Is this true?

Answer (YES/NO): NO